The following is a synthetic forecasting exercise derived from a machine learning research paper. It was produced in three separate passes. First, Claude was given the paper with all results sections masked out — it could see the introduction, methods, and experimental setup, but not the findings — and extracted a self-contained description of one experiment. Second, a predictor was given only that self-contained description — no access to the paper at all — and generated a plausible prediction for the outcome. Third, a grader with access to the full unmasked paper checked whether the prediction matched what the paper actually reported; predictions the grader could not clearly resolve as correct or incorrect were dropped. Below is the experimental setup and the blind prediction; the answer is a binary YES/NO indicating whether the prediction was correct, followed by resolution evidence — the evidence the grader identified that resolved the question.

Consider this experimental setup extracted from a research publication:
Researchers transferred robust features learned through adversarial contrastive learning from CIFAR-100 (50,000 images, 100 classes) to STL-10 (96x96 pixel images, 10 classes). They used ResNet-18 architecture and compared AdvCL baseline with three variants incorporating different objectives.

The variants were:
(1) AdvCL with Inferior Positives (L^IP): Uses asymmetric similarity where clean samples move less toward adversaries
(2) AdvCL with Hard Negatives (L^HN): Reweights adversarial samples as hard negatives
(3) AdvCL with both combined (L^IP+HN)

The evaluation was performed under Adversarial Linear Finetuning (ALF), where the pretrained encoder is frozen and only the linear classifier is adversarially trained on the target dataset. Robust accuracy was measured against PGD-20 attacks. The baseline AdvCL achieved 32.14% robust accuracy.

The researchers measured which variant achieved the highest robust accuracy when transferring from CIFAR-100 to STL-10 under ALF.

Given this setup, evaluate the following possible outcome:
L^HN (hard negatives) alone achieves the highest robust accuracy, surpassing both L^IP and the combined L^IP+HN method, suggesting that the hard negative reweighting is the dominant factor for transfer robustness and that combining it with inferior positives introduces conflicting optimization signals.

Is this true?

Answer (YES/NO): YES